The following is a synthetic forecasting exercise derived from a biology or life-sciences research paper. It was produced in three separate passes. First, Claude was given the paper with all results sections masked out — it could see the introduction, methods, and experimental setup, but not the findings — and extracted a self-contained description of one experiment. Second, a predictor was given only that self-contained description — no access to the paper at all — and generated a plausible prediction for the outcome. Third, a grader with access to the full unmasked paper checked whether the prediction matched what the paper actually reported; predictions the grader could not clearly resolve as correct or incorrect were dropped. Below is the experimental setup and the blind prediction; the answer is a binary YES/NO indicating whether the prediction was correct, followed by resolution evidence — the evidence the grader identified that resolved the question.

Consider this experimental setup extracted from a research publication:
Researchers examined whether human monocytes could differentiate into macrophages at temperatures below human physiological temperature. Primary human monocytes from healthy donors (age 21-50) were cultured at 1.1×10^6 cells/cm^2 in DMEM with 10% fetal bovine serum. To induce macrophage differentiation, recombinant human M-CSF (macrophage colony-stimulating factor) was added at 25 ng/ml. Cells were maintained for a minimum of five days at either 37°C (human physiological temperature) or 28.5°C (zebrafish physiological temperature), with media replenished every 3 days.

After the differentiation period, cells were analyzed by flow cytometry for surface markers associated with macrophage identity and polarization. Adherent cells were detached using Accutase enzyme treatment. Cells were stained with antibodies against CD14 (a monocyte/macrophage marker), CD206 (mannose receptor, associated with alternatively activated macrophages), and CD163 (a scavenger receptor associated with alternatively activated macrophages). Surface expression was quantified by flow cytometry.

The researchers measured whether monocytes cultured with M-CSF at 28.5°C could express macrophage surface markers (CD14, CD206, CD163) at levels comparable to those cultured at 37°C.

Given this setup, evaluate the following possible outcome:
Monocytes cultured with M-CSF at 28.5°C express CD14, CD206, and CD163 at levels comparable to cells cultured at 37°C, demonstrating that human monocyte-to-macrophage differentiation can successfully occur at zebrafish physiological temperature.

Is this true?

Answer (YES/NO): NO